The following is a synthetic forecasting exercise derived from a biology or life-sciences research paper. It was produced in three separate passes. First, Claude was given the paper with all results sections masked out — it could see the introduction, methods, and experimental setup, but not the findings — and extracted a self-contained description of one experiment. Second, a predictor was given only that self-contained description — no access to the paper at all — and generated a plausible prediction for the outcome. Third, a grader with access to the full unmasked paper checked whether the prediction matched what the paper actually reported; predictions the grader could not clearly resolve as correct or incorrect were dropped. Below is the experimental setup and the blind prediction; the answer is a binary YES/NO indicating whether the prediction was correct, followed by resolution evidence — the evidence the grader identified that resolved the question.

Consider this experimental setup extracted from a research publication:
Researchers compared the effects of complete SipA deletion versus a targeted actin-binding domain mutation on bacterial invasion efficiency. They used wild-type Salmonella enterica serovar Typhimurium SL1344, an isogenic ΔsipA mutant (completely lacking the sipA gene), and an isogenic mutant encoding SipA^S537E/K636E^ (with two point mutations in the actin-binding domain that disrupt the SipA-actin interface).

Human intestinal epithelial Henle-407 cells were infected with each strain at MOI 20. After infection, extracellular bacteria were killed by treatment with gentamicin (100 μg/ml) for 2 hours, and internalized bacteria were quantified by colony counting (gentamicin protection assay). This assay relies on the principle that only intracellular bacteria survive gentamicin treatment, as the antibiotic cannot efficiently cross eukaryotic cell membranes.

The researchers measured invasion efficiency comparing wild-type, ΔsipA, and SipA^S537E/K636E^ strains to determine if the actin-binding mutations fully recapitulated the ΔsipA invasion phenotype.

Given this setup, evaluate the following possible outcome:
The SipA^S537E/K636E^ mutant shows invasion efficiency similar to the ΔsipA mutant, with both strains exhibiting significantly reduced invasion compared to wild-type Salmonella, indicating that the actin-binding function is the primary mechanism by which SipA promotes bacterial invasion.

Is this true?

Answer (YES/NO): YES